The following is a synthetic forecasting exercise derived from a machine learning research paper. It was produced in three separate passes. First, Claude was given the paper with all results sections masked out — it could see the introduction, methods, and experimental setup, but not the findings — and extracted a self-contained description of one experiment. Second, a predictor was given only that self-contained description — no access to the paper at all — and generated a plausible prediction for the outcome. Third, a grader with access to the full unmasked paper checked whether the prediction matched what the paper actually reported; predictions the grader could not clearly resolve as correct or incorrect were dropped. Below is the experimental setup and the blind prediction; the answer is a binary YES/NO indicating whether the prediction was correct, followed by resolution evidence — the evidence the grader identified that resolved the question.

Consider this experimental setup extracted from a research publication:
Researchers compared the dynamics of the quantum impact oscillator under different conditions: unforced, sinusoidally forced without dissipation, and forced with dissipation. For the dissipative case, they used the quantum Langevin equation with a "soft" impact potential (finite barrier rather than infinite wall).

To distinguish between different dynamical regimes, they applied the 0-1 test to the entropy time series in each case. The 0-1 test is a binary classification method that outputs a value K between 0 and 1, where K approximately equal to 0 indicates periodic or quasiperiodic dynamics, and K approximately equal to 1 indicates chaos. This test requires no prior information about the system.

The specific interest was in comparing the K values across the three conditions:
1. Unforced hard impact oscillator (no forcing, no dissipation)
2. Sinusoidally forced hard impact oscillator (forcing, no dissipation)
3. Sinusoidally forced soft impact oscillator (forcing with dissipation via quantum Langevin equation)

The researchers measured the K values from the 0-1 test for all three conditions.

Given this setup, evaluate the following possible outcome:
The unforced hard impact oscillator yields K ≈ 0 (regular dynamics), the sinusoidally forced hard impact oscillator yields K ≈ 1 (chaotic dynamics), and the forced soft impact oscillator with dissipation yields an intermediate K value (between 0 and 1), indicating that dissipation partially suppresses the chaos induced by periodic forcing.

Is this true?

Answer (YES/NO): NO